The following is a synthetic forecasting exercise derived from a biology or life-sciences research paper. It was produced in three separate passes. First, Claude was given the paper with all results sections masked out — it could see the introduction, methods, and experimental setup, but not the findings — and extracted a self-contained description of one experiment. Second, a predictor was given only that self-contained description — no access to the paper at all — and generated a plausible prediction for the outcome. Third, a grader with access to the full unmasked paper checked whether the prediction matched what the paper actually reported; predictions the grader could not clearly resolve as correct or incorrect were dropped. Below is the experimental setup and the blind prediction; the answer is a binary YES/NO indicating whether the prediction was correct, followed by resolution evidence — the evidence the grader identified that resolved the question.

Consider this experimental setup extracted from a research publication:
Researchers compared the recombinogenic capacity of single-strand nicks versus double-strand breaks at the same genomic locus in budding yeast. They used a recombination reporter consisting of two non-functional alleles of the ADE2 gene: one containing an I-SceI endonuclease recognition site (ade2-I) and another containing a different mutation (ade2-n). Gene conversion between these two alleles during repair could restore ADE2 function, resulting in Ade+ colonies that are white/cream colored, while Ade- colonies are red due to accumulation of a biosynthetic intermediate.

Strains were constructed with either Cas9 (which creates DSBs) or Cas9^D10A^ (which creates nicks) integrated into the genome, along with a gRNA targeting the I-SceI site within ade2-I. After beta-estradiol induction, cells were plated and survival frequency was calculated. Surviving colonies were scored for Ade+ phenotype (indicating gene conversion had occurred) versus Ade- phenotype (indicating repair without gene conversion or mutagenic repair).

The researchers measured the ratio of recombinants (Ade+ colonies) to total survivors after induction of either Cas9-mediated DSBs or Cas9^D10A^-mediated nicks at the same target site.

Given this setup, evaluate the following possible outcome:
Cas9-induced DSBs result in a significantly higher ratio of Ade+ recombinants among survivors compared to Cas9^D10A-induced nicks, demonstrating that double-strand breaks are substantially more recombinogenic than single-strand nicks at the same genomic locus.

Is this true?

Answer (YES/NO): NO